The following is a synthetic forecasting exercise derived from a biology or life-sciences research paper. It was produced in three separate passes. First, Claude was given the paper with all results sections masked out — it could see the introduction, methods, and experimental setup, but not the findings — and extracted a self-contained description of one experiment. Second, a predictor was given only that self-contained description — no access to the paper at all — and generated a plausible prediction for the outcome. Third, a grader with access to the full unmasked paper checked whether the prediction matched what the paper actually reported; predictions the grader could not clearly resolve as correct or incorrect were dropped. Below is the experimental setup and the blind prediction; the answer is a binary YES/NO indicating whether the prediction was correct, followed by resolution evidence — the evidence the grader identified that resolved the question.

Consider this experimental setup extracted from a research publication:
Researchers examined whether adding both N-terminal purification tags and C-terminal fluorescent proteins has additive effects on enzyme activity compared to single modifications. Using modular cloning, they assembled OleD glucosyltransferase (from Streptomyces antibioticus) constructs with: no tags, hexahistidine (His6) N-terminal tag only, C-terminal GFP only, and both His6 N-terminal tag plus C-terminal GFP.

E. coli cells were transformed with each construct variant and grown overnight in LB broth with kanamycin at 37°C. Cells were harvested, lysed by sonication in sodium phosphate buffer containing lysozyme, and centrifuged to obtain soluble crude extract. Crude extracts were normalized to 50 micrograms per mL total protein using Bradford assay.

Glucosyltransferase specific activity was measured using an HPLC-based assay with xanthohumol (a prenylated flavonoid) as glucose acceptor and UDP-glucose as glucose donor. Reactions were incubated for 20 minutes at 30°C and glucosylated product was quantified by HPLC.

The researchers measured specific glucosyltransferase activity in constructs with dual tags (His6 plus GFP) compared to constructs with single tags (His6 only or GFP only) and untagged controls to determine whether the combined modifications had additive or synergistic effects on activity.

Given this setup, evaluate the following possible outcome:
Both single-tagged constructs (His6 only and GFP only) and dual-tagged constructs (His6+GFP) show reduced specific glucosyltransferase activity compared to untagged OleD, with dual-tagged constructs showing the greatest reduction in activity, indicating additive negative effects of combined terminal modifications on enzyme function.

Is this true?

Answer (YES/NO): NO